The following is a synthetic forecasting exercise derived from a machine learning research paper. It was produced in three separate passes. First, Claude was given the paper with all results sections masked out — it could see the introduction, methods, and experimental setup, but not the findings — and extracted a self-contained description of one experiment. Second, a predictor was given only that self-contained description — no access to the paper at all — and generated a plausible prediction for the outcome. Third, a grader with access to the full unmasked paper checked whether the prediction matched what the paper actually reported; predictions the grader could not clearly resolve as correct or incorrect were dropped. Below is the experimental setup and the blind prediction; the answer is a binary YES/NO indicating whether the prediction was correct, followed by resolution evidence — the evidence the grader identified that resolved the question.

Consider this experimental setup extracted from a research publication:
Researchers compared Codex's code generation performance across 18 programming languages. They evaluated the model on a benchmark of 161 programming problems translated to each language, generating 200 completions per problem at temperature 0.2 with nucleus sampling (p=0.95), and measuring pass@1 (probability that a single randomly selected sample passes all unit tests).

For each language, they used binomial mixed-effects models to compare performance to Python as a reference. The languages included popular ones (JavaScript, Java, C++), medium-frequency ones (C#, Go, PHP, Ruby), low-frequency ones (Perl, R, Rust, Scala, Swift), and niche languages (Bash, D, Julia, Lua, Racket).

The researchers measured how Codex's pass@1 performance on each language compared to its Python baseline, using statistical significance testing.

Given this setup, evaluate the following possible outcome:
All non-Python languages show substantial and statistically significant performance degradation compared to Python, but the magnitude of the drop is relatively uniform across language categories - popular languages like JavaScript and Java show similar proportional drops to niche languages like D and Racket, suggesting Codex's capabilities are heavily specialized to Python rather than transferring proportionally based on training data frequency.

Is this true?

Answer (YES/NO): NO